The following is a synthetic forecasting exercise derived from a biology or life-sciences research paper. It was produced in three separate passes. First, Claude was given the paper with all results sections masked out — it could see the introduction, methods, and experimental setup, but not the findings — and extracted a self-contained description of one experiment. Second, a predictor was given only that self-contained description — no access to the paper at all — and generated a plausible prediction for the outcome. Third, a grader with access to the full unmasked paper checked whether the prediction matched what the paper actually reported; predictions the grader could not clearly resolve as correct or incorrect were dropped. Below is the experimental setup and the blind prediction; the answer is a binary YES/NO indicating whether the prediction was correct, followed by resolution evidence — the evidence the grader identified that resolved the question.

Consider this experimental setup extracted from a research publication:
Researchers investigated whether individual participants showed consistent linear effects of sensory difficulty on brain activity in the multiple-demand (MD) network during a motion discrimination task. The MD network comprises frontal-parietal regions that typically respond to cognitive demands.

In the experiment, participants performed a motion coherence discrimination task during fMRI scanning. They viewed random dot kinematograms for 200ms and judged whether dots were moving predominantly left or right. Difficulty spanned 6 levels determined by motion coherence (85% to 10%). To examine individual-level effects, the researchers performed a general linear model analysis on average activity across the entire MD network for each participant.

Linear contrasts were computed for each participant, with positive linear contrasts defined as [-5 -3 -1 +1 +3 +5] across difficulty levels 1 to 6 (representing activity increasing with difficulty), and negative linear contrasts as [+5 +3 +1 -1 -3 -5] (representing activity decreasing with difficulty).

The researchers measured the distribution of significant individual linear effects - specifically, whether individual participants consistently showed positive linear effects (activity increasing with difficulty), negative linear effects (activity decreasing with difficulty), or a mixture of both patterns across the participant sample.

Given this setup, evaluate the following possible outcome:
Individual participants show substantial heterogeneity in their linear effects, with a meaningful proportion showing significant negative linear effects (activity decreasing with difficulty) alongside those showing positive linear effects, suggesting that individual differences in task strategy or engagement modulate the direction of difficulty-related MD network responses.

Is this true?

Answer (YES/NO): YES